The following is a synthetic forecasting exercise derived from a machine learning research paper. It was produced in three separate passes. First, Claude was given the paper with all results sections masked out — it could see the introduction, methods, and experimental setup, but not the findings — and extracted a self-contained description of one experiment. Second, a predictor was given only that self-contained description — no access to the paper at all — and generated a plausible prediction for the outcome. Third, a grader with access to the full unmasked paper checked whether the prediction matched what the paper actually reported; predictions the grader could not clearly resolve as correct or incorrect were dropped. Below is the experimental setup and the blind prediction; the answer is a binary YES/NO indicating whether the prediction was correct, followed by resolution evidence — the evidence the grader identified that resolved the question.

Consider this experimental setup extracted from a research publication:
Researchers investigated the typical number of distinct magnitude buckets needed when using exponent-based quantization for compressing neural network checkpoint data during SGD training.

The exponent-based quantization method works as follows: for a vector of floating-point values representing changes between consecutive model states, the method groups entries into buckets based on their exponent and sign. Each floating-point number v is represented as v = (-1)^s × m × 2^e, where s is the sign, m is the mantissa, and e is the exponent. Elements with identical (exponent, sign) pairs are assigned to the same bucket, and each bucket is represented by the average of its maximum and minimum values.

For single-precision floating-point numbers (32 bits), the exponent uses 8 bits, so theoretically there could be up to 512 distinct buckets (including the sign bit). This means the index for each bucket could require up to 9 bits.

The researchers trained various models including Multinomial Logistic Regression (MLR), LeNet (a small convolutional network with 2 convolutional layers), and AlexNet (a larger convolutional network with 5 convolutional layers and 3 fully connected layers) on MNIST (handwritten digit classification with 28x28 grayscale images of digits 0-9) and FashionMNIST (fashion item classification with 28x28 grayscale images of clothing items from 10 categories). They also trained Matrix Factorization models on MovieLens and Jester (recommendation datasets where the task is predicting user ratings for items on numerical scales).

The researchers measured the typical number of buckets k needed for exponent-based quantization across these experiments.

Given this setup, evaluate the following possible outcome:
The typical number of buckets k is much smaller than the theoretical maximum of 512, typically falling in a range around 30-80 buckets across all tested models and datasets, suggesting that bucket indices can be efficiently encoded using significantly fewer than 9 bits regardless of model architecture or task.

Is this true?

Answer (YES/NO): NO